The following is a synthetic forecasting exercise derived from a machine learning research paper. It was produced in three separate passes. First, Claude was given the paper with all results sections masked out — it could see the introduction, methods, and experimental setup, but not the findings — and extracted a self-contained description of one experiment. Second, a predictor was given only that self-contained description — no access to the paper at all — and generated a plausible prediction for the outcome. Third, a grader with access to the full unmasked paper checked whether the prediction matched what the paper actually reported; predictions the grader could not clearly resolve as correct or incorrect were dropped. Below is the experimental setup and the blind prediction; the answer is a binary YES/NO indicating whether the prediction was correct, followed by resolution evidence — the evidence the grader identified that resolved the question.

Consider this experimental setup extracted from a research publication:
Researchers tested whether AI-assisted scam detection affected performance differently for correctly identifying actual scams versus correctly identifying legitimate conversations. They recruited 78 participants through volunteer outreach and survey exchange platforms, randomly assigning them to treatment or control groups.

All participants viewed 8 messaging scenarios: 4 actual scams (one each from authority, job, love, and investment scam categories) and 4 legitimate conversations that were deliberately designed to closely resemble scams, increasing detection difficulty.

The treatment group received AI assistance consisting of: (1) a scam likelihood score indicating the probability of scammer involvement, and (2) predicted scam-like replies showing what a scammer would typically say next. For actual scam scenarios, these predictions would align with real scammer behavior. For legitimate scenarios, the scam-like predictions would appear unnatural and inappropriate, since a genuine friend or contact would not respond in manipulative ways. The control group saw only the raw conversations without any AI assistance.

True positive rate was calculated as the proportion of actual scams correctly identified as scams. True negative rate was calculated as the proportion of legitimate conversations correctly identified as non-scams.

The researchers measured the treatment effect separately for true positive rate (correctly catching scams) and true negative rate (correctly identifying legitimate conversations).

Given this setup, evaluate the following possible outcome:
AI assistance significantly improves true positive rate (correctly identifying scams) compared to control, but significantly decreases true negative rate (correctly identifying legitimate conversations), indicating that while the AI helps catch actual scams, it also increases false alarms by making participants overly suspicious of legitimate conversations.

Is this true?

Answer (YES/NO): NO